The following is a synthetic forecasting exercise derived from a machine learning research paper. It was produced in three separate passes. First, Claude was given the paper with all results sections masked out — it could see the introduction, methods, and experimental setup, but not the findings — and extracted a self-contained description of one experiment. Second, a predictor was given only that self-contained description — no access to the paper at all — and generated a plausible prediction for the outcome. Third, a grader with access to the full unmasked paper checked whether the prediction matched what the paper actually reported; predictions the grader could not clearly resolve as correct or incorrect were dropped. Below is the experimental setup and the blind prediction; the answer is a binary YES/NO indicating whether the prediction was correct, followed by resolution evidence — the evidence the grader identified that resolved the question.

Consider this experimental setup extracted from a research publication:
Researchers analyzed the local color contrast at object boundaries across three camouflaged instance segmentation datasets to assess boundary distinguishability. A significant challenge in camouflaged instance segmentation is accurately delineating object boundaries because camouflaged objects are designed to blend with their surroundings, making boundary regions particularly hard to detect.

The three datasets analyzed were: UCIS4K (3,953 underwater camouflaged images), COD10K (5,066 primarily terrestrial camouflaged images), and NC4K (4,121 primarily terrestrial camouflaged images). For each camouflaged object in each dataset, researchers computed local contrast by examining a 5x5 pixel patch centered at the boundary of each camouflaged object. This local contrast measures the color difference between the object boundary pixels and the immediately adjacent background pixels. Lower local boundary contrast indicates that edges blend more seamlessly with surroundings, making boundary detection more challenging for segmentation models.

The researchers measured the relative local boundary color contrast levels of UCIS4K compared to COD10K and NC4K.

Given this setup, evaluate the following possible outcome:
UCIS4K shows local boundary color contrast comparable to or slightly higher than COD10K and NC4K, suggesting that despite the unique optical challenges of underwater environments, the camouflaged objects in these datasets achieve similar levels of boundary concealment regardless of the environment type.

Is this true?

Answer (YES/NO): NO